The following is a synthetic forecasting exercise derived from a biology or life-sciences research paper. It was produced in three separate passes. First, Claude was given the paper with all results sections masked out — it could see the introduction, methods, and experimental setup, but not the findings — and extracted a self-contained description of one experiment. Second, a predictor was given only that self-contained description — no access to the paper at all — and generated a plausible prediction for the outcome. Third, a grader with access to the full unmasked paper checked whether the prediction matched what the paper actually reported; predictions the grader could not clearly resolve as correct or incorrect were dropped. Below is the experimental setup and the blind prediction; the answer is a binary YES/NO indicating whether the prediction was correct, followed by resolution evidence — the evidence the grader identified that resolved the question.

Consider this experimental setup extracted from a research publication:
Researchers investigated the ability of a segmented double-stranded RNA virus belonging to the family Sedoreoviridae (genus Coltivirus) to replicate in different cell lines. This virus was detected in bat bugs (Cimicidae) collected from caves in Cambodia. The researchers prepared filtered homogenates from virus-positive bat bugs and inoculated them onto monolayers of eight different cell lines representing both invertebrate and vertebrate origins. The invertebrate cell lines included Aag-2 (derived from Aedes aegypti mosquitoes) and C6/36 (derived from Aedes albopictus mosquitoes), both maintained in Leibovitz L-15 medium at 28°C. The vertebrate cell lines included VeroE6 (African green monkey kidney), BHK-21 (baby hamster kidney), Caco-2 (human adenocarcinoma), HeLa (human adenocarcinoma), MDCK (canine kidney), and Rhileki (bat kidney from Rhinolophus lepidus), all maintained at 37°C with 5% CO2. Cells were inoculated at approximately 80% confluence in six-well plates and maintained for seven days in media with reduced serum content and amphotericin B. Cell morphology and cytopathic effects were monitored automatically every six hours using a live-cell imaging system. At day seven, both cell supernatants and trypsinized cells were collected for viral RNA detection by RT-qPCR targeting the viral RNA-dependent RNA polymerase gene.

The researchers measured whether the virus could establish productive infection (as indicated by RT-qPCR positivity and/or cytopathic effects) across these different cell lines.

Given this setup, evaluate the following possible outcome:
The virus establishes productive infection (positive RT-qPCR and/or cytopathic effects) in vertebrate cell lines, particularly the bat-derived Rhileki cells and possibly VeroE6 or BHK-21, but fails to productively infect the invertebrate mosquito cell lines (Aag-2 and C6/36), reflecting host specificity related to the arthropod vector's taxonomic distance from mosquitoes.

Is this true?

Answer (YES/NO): NO